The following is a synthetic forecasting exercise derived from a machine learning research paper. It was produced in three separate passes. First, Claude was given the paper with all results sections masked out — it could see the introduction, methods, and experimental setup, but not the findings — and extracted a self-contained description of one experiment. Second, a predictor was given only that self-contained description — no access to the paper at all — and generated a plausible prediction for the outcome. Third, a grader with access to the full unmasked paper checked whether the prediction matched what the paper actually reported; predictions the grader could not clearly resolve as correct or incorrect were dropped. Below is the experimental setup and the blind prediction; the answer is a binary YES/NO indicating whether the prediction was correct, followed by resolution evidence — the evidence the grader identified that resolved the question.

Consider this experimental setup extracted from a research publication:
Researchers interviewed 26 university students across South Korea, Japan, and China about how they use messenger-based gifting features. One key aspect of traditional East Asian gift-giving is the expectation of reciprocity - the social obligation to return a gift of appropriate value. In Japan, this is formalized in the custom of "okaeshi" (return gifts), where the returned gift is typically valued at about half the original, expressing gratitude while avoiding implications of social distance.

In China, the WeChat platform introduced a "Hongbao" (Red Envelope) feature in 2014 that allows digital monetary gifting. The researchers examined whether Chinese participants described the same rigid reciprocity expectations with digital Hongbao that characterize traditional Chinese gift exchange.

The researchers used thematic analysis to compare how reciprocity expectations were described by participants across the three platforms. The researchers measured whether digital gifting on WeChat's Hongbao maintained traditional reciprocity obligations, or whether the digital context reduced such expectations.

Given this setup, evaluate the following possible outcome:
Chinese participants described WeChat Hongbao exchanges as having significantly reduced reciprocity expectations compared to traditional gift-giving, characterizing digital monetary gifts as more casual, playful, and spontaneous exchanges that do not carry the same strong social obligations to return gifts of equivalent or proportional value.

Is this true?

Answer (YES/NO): YES